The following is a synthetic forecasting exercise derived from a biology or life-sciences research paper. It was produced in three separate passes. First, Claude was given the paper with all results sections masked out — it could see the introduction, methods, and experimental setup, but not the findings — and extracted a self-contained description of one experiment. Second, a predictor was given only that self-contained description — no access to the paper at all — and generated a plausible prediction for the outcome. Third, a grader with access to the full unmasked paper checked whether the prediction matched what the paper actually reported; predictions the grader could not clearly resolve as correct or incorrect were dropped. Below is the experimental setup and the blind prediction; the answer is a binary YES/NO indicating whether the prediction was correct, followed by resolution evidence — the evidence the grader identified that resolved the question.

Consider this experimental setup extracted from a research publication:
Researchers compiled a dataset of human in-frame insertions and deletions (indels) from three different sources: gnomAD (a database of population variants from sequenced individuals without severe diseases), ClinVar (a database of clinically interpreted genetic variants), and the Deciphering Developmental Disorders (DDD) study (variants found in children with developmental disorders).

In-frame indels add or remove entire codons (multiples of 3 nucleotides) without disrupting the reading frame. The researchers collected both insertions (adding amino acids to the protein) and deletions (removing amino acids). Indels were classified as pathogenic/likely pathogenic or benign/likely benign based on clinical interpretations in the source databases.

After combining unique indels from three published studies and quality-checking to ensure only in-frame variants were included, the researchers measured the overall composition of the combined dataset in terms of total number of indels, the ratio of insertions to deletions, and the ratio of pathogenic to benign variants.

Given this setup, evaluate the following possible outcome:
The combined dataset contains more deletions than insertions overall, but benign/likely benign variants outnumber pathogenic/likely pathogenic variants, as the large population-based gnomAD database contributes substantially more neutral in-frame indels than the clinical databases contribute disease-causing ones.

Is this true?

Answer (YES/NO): YES